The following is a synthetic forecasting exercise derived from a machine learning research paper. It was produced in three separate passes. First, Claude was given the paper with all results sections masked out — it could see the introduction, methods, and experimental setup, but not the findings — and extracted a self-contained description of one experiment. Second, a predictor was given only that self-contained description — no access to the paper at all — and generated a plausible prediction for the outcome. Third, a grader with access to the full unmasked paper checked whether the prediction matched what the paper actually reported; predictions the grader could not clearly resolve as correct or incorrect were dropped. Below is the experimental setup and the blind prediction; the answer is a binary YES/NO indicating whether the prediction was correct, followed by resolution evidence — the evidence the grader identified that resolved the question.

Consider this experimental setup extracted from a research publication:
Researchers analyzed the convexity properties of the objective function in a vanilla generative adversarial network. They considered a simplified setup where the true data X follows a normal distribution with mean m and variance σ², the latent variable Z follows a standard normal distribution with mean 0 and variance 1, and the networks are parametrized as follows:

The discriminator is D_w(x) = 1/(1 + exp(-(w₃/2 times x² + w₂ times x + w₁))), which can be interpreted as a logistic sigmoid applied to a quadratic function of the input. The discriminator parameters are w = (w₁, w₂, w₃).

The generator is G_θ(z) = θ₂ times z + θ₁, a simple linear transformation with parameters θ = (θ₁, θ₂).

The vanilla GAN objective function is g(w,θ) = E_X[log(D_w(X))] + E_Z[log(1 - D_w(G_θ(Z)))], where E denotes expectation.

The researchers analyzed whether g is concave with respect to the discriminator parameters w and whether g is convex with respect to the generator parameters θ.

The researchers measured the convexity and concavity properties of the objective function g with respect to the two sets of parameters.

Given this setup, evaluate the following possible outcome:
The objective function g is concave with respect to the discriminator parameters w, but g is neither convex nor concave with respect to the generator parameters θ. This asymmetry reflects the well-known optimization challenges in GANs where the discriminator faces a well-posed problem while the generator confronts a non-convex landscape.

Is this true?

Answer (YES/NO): NO